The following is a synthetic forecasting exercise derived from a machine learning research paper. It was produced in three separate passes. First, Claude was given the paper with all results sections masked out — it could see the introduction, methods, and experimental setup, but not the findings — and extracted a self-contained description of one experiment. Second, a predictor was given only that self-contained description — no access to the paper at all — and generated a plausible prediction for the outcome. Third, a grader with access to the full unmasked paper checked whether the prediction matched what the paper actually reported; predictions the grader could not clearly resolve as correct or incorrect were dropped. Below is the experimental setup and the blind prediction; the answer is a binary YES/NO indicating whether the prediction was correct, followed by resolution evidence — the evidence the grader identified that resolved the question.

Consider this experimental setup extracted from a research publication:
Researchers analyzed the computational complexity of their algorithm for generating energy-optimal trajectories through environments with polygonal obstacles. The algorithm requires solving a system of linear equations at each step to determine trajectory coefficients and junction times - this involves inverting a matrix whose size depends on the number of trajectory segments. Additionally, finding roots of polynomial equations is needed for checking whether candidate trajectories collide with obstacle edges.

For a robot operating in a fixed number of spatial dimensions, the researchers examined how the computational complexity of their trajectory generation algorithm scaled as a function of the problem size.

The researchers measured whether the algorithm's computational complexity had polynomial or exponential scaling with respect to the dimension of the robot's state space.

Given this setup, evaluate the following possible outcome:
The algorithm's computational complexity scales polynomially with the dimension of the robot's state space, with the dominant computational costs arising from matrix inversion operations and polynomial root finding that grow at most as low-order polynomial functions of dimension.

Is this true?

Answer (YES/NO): YES